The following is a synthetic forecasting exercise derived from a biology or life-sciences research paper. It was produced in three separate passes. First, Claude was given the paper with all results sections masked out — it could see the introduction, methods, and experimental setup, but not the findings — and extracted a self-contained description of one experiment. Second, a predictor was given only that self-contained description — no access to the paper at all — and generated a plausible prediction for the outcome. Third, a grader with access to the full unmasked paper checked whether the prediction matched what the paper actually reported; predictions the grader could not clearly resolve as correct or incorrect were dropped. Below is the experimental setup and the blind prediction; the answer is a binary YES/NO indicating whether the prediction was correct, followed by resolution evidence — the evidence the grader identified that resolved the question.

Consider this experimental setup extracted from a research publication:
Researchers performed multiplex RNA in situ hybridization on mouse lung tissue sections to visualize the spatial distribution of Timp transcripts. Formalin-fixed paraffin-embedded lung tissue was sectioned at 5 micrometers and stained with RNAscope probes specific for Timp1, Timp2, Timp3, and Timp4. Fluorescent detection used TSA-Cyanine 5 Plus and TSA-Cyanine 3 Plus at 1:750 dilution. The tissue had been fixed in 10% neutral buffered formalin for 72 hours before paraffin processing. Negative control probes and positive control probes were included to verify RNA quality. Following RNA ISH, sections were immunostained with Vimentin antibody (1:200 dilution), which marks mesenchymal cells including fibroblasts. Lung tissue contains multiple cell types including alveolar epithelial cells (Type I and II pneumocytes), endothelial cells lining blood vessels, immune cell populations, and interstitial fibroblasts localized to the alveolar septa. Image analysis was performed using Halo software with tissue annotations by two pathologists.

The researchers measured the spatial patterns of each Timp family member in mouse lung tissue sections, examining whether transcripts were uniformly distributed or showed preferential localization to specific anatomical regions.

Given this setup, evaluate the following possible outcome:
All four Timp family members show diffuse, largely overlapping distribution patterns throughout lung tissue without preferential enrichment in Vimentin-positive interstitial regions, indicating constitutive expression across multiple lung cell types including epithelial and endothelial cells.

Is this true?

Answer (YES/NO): NO